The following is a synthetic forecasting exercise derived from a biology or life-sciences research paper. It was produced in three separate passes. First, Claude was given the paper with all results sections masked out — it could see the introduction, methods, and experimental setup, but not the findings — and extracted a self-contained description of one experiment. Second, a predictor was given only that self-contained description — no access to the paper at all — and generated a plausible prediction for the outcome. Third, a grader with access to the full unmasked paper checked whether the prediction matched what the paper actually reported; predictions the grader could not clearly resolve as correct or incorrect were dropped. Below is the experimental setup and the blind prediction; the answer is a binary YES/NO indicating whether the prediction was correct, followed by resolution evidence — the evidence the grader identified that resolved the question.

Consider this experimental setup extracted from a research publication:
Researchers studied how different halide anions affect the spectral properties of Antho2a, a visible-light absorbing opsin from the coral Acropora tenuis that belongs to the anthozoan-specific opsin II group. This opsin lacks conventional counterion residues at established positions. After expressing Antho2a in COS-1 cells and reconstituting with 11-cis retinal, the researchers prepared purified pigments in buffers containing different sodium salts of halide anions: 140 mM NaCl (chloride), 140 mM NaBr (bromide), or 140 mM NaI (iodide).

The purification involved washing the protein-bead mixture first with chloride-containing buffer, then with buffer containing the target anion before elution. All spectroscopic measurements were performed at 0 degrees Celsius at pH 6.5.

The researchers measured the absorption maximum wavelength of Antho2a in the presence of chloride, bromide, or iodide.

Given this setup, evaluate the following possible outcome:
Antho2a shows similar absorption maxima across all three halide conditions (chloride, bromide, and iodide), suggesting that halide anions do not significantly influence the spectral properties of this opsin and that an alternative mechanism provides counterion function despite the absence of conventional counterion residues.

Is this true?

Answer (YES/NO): NO